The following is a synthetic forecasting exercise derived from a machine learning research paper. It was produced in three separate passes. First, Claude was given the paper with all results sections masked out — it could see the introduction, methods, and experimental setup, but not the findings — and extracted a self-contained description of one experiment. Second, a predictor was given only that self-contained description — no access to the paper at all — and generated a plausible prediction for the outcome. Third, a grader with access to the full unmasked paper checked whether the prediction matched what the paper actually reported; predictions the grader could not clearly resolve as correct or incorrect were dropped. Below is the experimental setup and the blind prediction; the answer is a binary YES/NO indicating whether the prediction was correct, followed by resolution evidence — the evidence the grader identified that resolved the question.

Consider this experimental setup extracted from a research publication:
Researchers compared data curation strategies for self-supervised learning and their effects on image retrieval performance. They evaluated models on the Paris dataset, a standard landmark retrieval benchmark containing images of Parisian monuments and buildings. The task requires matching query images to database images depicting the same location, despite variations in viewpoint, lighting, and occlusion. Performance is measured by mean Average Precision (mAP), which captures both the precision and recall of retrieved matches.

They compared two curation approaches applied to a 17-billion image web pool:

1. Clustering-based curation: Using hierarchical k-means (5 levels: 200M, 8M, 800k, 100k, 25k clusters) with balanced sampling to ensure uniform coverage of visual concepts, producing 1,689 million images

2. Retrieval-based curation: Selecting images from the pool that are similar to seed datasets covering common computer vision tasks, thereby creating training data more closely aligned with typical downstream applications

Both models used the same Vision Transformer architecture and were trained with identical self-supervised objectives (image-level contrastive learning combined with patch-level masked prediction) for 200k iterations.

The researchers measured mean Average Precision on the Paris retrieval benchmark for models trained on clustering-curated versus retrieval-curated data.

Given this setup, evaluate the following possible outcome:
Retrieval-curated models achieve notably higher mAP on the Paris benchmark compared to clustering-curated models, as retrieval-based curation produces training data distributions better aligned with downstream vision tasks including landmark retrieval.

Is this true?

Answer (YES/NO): NO